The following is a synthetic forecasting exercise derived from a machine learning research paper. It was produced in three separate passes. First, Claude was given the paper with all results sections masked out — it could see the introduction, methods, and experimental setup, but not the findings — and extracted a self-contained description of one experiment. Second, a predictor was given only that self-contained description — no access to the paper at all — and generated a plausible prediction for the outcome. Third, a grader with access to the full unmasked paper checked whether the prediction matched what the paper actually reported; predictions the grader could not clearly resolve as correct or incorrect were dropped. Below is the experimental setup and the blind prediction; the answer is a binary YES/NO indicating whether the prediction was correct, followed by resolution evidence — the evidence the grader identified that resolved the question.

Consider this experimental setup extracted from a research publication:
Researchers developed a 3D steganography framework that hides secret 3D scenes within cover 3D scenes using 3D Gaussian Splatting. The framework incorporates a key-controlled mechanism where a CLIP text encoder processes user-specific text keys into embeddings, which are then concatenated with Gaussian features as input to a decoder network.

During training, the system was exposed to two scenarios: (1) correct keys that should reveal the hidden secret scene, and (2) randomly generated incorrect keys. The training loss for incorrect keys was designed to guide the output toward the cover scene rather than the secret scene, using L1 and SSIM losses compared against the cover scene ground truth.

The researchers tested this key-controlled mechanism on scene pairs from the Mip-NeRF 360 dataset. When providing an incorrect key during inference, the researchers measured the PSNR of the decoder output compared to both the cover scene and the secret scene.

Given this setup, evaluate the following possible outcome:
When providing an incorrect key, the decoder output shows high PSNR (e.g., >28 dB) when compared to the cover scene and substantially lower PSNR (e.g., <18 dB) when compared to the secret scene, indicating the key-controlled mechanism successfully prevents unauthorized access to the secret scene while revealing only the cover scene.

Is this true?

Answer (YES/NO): NO